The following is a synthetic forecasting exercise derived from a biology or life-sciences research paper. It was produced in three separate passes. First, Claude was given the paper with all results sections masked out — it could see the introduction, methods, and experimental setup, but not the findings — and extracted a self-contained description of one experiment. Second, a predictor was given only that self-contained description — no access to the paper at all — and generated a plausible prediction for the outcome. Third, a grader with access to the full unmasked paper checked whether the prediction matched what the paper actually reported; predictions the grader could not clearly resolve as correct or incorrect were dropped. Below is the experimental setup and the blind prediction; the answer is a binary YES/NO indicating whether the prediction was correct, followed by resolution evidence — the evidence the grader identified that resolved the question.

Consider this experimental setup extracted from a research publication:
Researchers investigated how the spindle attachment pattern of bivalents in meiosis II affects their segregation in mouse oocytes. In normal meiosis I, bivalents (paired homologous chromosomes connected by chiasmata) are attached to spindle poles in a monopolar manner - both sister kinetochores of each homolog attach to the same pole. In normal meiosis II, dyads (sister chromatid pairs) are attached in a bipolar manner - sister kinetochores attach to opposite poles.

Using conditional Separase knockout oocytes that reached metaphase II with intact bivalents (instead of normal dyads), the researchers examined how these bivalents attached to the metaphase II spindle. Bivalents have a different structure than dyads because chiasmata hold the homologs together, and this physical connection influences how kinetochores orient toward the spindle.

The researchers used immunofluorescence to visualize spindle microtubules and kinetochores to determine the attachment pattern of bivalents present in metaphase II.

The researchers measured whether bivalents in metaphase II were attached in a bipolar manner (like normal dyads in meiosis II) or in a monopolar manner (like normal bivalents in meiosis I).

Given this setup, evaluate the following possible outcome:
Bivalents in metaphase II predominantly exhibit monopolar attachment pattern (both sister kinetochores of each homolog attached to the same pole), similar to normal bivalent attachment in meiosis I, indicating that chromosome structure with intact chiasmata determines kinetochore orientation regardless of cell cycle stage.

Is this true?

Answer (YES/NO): YES